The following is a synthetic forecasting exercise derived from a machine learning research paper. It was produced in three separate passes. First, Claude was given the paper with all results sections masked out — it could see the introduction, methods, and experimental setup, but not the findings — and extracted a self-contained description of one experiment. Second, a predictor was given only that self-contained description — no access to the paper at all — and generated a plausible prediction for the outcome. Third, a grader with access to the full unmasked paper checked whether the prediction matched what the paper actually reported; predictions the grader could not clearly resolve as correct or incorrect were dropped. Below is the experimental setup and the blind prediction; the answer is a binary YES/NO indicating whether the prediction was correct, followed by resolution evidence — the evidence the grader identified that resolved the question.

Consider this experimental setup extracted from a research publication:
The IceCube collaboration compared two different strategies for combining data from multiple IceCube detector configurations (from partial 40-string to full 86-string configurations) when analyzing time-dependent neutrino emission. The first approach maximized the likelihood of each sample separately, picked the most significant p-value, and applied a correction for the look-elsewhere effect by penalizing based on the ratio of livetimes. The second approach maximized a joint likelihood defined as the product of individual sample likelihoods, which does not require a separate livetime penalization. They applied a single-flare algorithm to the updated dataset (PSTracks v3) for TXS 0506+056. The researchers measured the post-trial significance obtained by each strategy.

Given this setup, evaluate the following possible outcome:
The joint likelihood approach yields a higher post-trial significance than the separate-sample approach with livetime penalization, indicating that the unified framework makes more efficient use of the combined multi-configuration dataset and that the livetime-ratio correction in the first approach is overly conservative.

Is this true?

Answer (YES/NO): NO